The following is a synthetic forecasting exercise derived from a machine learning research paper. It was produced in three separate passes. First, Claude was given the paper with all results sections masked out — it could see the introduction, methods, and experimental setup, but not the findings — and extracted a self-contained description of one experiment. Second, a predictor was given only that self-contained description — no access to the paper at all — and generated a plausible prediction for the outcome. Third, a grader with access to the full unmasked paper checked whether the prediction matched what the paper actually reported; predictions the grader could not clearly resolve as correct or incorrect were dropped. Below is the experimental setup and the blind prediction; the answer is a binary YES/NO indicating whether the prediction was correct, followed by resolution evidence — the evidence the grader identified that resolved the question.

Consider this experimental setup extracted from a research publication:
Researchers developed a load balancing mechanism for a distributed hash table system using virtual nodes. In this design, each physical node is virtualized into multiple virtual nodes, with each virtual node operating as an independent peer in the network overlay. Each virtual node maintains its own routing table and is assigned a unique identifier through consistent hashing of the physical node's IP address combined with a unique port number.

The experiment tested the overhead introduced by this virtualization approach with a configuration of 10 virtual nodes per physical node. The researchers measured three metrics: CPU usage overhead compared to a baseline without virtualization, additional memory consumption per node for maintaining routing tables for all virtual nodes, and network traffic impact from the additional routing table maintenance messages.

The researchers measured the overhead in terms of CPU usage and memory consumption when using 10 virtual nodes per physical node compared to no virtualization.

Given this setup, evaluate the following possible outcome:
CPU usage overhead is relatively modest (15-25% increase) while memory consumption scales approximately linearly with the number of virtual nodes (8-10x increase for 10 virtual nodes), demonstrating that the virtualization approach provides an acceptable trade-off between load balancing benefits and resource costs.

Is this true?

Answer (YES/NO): NO